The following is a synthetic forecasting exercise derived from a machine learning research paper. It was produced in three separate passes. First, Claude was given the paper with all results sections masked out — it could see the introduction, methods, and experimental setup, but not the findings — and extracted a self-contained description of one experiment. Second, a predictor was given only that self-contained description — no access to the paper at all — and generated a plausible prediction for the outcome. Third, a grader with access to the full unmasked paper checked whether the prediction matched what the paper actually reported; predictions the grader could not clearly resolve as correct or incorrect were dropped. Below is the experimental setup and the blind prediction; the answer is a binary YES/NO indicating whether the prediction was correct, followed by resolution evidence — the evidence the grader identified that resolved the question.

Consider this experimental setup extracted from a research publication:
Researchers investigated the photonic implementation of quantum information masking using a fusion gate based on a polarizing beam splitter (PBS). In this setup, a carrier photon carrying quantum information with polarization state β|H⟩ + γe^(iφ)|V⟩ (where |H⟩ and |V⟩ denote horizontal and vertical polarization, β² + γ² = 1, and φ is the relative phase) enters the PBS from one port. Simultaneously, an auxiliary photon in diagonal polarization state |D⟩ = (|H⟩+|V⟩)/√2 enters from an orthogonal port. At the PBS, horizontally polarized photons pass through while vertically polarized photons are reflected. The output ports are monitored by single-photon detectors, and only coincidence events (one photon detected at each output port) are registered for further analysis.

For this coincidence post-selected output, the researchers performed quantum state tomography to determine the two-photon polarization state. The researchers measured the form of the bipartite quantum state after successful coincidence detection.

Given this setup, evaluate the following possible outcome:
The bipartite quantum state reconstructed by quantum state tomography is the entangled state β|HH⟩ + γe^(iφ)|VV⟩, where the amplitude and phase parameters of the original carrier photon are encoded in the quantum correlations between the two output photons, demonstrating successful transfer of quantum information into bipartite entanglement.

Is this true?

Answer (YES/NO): NO